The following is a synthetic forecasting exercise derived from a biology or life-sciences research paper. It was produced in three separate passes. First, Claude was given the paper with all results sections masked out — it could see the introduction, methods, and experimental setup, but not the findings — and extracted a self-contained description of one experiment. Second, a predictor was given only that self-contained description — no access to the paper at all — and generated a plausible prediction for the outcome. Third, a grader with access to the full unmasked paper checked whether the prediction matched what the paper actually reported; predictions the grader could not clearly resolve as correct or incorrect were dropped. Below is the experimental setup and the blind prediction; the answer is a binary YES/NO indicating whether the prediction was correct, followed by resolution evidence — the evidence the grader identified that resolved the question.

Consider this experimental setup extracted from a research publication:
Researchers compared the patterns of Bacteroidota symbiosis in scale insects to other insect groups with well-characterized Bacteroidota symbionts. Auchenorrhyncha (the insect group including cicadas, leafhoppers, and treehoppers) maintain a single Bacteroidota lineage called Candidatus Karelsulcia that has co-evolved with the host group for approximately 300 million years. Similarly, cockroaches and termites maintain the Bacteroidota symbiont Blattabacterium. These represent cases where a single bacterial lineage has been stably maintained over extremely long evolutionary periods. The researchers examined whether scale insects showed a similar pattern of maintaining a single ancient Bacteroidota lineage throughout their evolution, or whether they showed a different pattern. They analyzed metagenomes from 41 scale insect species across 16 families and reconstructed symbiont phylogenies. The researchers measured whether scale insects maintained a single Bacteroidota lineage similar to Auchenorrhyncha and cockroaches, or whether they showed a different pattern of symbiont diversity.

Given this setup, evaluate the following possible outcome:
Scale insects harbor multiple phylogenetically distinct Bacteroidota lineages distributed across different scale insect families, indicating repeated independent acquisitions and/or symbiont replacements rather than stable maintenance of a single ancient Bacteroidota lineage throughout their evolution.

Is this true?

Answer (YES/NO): YES